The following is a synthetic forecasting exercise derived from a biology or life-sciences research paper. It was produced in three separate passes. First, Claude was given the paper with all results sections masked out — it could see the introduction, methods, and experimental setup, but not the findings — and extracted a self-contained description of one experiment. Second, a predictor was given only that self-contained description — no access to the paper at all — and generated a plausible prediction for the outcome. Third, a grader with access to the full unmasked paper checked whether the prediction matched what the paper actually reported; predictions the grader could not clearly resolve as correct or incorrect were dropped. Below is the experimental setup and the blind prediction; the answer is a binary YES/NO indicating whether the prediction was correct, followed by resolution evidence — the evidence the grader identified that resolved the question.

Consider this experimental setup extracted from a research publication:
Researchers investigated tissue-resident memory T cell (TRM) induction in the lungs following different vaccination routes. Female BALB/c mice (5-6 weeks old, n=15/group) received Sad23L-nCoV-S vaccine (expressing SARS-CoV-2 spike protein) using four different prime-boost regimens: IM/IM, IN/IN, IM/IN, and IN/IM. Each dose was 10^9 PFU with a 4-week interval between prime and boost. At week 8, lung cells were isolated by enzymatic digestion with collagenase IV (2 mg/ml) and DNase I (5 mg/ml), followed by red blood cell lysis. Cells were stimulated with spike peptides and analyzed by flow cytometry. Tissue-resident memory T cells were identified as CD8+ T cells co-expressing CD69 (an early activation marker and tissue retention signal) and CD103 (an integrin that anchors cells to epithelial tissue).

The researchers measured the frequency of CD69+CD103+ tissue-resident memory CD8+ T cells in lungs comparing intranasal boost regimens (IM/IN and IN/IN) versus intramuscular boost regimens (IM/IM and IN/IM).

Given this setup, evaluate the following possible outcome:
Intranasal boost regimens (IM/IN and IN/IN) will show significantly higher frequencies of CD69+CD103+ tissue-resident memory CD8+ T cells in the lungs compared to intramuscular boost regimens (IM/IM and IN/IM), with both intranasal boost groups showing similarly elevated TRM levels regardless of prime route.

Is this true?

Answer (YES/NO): NO